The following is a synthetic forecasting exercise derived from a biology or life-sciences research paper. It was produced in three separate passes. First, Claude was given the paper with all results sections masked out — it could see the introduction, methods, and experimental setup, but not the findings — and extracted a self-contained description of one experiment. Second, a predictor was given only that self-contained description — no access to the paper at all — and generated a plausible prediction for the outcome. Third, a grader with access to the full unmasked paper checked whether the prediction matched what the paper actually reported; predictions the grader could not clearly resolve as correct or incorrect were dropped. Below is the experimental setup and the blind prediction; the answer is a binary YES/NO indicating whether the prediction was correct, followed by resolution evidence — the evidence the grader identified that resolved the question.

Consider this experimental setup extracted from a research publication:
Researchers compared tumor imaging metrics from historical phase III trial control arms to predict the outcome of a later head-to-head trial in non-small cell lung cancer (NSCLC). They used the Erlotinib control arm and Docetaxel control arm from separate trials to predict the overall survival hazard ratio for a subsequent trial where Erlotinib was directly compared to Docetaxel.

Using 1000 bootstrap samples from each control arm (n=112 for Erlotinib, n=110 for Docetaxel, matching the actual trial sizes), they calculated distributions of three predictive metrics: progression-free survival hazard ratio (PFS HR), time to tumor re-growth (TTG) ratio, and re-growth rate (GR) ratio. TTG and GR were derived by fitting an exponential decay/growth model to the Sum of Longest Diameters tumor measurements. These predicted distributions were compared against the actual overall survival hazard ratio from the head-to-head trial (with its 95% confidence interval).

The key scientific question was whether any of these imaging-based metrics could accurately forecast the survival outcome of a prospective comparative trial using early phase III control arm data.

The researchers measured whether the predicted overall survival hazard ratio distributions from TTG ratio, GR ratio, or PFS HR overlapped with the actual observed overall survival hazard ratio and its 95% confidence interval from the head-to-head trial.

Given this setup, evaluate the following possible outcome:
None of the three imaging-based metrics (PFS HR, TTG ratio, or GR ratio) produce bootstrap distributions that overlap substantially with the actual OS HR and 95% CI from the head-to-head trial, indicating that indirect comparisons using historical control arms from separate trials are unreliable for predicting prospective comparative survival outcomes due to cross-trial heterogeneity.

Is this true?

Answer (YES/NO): NO